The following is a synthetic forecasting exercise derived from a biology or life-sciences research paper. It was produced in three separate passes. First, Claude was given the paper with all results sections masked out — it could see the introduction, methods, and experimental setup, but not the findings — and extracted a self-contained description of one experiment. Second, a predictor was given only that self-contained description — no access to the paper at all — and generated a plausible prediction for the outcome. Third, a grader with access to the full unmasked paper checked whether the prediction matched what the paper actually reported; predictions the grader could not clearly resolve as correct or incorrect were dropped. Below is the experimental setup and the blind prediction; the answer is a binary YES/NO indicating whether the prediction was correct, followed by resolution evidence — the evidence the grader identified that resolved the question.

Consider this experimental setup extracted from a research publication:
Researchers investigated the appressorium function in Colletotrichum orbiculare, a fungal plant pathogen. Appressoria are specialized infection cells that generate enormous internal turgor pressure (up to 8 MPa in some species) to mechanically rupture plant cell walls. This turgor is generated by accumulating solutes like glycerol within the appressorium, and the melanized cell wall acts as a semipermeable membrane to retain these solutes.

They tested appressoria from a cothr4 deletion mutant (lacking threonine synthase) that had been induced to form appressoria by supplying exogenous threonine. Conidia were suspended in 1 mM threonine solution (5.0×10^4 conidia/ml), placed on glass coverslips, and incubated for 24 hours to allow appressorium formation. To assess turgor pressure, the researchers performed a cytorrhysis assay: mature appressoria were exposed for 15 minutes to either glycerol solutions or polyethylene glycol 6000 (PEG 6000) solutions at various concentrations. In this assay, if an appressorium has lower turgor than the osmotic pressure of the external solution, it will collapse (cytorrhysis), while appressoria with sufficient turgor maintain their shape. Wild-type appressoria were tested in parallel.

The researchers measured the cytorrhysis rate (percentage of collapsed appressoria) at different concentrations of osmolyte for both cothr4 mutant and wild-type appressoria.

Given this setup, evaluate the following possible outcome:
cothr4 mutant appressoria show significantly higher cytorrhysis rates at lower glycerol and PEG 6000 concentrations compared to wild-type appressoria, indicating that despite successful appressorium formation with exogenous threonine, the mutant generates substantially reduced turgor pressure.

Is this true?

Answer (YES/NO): NO